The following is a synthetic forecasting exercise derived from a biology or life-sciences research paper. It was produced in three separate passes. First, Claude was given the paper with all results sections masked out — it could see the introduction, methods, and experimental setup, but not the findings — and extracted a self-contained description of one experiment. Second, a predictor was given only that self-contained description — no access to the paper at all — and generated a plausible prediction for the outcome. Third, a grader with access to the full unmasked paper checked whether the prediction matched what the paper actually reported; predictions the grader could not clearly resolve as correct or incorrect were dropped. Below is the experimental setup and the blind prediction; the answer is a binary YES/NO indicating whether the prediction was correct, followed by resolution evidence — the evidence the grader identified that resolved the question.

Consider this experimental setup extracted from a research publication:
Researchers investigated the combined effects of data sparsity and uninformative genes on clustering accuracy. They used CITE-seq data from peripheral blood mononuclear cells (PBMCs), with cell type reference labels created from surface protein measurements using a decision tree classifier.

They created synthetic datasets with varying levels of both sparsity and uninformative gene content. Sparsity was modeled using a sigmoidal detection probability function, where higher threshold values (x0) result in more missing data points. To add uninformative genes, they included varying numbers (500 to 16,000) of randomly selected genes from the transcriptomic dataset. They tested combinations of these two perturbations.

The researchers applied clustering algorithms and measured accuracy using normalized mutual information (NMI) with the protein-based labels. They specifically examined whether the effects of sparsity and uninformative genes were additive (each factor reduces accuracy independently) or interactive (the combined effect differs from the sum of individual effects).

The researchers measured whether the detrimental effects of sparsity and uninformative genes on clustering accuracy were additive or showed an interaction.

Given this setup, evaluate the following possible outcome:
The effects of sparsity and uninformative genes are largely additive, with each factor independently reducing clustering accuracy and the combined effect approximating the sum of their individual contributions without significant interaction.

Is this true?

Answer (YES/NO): NO